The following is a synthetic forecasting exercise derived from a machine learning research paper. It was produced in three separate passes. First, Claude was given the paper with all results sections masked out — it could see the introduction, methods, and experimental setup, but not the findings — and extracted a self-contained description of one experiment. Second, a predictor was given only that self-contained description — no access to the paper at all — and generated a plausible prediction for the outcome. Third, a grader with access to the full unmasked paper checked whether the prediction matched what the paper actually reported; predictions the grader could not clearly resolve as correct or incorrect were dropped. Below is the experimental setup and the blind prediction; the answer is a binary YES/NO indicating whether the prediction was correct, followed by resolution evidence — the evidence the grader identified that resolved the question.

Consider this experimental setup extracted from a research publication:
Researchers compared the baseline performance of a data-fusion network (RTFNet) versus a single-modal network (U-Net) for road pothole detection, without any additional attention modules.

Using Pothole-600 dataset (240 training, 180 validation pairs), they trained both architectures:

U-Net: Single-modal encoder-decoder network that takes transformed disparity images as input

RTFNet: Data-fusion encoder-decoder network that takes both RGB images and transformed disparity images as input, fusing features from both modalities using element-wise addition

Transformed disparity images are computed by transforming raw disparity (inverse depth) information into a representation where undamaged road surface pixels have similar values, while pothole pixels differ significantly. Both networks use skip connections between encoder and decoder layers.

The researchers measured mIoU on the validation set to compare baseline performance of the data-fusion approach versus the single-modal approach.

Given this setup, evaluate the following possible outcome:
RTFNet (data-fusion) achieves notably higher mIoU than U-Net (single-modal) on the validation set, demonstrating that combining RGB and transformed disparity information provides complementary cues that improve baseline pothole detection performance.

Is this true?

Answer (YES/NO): YES